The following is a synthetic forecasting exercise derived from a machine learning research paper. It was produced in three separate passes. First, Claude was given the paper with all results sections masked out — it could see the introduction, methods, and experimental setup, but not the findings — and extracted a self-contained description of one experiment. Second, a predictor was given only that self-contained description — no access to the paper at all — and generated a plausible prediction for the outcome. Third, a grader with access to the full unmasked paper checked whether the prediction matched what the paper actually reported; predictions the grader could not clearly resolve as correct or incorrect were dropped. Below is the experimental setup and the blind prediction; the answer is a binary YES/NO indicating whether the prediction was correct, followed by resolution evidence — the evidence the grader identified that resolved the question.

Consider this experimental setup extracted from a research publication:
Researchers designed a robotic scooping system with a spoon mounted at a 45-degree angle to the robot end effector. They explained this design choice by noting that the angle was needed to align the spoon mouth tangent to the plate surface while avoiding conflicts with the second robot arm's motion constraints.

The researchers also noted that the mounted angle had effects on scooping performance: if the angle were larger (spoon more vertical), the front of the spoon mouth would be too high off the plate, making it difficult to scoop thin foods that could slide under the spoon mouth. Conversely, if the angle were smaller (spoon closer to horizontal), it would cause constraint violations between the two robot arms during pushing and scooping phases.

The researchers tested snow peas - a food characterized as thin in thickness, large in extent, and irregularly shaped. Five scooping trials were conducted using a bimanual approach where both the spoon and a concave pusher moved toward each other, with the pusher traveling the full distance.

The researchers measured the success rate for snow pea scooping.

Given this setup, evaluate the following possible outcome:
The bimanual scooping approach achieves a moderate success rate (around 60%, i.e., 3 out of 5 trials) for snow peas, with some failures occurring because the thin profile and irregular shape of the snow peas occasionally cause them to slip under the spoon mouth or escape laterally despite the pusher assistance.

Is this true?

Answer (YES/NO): NO